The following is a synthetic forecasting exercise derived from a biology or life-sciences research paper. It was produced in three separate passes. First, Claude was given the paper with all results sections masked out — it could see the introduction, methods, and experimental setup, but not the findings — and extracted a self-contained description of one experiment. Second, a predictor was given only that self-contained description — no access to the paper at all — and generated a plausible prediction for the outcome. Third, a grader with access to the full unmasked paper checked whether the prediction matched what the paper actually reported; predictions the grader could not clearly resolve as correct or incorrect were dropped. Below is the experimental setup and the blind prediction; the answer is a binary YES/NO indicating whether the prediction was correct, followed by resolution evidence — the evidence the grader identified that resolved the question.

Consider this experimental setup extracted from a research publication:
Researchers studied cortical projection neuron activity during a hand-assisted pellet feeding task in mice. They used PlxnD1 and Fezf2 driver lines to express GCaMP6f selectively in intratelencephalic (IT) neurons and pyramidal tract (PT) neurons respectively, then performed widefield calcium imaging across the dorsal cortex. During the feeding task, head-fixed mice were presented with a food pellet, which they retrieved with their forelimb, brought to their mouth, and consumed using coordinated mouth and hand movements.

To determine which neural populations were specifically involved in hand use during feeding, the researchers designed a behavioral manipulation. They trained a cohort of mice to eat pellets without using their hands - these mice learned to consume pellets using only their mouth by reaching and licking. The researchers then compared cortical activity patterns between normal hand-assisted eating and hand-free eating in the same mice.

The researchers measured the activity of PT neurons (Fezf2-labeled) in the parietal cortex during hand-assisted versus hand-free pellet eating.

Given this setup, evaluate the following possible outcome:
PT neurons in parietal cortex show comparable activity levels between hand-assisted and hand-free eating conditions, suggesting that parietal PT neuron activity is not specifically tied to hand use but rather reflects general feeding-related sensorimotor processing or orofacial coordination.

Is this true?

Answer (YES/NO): NO